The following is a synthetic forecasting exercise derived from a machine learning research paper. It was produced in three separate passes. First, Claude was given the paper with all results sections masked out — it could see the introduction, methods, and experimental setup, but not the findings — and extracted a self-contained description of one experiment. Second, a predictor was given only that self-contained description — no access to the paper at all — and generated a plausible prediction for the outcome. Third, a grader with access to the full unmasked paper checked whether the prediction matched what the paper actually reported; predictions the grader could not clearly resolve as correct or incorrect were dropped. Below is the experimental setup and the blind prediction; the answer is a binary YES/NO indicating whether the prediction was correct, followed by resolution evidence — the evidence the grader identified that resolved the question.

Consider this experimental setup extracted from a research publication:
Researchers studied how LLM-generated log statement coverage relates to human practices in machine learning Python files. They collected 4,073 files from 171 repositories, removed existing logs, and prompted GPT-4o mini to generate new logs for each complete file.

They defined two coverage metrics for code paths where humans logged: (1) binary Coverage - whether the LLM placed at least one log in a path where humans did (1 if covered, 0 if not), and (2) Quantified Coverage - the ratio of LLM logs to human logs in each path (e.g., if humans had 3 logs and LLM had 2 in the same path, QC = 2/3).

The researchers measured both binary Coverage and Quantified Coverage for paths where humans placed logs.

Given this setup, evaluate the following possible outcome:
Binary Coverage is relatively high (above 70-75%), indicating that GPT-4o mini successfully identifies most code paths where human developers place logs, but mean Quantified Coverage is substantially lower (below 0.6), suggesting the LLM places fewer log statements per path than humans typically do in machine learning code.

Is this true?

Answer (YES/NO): NO